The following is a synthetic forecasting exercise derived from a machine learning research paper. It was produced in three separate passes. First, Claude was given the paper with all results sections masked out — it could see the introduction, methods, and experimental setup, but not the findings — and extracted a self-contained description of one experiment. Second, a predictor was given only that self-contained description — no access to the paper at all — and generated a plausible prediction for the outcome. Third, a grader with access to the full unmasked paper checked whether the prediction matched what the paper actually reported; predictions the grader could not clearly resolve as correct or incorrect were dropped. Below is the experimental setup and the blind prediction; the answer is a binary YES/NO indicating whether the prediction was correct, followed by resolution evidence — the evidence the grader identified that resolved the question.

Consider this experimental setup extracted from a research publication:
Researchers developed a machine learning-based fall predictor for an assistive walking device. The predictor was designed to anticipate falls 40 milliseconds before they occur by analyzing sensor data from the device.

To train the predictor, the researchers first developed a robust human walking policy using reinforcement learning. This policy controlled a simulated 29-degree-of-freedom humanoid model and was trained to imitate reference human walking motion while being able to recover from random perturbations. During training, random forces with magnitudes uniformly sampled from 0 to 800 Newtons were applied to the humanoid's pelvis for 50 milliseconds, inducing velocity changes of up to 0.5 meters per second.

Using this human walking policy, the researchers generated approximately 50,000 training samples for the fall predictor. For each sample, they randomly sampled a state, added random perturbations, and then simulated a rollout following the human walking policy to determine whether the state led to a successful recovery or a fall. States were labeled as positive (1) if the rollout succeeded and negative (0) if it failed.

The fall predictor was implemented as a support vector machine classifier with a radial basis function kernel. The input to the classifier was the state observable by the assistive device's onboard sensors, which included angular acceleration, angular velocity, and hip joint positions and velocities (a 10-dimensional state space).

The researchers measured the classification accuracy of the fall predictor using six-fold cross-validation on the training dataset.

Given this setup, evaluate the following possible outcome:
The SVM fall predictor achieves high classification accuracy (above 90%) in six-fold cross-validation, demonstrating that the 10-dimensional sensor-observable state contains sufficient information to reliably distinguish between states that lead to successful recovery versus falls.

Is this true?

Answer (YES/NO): YES